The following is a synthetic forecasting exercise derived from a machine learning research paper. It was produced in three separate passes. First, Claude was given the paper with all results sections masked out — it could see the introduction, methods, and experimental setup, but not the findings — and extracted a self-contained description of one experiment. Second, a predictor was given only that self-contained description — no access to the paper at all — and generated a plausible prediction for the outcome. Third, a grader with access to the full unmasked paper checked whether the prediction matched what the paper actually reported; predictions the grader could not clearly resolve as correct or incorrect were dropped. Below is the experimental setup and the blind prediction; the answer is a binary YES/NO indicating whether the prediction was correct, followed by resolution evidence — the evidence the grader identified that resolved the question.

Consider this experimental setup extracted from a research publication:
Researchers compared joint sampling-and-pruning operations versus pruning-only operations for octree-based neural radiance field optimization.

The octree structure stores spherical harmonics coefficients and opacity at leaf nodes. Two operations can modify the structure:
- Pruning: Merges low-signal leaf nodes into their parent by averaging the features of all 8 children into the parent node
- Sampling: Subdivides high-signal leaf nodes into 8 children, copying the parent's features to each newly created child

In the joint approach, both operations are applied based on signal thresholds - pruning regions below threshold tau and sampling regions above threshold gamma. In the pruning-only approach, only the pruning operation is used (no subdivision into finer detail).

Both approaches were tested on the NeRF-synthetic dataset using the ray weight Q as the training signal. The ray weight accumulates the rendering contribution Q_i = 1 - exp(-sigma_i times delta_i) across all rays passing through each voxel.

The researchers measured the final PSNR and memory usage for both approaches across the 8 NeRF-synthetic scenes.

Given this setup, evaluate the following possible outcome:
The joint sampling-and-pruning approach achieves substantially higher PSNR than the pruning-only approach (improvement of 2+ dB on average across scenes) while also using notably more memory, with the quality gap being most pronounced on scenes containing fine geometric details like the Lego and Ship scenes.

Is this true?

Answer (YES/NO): NO